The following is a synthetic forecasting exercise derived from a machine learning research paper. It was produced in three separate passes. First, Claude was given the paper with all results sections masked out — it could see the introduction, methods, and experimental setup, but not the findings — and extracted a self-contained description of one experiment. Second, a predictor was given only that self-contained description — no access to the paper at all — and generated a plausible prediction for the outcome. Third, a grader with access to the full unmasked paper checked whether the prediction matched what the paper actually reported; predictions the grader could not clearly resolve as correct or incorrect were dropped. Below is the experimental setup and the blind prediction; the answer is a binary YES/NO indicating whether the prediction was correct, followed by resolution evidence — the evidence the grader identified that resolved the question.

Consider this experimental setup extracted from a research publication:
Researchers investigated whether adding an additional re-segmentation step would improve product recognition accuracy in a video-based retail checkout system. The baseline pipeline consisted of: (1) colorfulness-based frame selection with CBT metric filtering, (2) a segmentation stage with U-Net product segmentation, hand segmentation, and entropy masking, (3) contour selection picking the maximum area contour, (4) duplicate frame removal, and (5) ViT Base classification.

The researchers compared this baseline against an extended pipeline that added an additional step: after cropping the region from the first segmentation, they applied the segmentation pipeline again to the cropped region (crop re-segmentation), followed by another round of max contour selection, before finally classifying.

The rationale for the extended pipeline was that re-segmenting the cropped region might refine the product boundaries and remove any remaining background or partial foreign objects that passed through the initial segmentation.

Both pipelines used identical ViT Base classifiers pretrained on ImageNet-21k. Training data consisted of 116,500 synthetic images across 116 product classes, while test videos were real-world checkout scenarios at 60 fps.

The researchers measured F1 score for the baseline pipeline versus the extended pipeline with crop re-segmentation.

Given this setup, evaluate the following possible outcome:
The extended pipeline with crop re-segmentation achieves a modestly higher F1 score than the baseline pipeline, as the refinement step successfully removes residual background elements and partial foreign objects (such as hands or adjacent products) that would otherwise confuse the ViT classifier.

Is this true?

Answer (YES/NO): NO